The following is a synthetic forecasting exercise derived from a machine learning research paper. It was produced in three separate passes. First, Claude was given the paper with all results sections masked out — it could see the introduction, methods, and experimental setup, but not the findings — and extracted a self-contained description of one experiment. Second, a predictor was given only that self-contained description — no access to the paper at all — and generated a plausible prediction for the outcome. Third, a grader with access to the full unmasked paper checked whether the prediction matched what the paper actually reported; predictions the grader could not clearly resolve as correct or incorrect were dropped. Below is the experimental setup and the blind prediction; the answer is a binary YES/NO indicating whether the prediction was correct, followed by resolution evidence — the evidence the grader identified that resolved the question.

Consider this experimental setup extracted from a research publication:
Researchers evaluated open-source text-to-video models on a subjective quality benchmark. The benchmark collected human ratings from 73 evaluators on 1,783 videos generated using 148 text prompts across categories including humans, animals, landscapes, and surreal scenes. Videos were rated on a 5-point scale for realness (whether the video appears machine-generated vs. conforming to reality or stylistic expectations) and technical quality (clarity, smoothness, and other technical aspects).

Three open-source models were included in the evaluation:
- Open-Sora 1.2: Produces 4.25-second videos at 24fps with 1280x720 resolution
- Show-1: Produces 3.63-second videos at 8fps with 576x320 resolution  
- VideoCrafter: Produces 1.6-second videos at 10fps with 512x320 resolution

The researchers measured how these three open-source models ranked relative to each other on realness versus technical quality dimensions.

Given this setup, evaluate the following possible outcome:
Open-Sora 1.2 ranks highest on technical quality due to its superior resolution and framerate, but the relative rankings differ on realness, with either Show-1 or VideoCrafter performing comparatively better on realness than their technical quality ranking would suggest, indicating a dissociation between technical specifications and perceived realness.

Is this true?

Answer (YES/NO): YES